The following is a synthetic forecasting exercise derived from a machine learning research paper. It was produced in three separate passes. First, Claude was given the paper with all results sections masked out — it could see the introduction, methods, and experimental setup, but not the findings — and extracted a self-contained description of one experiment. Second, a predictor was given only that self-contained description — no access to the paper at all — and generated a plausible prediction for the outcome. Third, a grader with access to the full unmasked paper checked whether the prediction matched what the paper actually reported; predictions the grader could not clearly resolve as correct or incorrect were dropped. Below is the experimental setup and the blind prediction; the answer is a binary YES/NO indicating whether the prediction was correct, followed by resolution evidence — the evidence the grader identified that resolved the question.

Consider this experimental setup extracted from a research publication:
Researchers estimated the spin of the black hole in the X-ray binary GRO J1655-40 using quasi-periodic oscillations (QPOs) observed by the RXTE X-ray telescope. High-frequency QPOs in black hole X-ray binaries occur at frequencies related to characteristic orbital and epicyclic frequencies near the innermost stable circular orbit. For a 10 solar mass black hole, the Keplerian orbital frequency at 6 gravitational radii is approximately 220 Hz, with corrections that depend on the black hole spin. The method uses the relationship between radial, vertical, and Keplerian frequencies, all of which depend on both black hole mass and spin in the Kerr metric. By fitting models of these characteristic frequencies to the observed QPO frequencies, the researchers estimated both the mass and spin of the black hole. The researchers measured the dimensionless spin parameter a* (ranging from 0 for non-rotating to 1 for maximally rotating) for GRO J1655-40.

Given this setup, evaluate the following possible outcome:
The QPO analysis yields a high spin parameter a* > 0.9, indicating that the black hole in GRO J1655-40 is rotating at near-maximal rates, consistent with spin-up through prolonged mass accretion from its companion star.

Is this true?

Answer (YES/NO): NO